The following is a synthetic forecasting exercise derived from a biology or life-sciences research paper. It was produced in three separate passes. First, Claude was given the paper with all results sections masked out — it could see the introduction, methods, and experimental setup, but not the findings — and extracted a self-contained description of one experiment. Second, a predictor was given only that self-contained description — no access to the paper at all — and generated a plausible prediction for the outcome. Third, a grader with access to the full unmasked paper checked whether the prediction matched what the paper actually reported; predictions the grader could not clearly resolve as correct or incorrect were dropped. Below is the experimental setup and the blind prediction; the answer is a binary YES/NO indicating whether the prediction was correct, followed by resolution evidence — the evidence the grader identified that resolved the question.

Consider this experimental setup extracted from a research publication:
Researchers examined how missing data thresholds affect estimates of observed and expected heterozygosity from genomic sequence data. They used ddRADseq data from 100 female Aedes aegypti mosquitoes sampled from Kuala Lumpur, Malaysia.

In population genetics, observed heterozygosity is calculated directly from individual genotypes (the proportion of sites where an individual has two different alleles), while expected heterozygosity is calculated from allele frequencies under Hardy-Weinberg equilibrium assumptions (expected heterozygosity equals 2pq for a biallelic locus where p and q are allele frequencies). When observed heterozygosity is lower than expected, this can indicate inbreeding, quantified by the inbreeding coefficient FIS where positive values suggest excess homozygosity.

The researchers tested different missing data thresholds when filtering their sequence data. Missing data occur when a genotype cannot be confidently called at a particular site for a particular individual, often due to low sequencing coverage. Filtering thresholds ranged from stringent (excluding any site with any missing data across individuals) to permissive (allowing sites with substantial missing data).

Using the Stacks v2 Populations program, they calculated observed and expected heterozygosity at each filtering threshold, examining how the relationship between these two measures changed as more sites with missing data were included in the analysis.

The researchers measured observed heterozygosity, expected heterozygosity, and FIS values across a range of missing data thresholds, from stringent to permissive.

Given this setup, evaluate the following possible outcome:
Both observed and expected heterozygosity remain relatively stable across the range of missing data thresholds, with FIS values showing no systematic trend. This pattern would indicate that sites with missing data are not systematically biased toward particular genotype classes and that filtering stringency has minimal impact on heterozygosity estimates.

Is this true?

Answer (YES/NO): NO